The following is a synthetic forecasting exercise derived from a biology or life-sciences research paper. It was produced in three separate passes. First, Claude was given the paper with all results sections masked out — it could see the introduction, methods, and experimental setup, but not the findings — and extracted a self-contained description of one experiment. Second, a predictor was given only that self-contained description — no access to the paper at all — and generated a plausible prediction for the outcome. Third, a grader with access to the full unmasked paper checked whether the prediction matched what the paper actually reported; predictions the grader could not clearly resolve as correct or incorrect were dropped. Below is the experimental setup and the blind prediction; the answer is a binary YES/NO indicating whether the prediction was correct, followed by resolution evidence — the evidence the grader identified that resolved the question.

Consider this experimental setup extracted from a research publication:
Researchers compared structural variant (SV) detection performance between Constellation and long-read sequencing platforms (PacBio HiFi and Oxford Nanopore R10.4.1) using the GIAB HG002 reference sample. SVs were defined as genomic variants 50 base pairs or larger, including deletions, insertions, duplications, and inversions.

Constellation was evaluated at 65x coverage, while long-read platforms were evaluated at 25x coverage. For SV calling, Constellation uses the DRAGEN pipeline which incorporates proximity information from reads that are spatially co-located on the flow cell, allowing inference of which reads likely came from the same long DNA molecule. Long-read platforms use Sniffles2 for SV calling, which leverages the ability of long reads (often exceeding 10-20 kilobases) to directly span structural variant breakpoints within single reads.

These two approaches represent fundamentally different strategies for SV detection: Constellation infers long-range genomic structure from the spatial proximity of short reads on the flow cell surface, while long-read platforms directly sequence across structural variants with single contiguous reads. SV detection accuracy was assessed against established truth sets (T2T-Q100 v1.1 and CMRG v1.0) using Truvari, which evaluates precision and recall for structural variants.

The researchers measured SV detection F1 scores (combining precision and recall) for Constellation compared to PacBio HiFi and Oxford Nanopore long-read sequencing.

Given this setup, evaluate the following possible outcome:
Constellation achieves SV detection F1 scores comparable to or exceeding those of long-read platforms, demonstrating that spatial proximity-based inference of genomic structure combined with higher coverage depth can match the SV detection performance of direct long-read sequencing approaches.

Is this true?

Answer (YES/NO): NO